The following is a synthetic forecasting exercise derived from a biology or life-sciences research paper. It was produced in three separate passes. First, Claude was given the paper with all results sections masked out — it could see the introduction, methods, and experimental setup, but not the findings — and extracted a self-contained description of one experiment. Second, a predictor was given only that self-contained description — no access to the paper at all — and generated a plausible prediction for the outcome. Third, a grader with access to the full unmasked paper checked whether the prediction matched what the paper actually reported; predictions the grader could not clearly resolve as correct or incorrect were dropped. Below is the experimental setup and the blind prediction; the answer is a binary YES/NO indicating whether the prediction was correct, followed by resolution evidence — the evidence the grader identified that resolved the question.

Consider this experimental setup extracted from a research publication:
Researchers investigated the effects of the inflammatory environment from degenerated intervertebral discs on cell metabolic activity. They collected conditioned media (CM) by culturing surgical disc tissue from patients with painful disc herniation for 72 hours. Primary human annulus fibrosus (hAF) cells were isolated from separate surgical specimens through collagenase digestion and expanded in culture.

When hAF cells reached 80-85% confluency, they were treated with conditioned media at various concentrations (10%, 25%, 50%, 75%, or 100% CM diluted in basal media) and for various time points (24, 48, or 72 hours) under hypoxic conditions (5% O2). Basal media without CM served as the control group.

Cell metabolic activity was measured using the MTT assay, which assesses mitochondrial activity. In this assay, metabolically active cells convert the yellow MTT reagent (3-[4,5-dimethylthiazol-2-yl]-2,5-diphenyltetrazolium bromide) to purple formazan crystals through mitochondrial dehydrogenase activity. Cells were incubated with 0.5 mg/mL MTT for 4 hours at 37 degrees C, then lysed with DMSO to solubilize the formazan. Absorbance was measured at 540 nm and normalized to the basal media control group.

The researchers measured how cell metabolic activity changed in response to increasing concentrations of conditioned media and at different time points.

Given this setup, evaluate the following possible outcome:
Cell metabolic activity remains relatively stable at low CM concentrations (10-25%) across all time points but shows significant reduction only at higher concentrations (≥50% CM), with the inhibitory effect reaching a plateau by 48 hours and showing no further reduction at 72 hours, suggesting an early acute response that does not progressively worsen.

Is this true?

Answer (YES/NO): NO